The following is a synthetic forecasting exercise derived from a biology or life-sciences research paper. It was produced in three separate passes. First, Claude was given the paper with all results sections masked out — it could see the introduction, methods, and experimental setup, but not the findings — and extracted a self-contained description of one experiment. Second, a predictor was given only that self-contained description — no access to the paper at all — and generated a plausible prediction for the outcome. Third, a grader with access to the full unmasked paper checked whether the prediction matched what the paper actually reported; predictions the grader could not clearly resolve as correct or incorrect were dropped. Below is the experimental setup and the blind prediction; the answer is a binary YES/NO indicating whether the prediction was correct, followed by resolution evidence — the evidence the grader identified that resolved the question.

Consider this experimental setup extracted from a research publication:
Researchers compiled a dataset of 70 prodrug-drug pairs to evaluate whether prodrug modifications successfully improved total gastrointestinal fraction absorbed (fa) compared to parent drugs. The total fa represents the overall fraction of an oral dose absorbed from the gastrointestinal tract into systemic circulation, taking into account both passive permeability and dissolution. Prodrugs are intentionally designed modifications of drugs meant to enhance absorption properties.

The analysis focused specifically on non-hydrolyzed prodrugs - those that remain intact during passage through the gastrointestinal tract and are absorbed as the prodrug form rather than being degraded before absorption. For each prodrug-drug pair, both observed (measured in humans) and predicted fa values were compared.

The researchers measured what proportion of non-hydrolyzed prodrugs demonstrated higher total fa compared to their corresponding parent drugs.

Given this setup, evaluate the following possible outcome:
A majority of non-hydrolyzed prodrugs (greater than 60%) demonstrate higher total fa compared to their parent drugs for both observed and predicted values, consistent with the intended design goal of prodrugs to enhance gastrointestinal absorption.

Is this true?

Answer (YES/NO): NO